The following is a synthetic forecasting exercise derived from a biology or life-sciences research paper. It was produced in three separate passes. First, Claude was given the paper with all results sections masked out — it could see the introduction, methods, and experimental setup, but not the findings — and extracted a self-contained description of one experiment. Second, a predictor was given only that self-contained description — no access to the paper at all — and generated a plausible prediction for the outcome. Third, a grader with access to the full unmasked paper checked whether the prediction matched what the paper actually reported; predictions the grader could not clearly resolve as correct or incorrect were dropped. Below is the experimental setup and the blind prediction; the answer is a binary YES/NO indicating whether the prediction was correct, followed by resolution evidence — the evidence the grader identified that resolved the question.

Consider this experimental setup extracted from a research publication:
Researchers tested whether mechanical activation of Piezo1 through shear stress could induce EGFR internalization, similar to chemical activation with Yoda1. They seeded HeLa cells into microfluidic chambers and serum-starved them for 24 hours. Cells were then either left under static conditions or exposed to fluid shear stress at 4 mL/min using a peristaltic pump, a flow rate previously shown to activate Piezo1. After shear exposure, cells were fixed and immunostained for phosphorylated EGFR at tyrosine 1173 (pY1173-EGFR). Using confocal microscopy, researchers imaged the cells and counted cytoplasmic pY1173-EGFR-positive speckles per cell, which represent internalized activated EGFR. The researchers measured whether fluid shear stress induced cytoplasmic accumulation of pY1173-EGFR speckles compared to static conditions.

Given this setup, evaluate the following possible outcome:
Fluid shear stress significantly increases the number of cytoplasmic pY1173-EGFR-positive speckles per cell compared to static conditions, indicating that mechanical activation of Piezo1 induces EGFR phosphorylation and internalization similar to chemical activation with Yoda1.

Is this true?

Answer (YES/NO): YES